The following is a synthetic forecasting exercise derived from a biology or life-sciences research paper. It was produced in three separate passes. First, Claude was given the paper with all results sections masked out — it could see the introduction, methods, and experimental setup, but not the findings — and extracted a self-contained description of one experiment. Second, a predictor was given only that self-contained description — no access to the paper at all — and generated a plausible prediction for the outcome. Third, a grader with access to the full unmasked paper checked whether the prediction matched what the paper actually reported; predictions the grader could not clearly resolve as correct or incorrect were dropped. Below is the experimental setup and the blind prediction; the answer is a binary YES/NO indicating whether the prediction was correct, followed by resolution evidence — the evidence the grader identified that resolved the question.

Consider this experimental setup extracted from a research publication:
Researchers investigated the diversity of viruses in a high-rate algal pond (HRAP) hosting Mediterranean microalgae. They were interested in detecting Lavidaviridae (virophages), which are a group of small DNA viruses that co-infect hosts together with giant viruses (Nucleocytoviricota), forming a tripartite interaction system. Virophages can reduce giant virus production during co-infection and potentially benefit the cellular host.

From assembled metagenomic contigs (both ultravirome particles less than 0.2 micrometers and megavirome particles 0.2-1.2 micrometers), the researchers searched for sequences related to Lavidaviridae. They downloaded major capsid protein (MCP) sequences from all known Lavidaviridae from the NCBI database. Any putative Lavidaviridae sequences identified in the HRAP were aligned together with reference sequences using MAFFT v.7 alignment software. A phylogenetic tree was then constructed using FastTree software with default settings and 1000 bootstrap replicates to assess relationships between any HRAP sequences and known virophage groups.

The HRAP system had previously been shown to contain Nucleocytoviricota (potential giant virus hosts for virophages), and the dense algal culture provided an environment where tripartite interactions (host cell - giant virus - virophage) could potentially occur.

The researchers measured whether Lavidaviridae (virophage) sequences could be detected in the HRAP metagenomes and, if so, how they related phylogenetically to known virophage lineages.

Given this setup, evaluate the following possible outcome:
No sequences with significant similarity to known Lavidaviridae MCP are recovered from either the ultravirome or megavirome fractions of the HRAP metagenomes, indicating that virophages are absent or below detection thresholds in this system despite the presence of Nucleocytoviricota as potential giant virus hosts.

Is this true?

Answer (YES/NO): NO